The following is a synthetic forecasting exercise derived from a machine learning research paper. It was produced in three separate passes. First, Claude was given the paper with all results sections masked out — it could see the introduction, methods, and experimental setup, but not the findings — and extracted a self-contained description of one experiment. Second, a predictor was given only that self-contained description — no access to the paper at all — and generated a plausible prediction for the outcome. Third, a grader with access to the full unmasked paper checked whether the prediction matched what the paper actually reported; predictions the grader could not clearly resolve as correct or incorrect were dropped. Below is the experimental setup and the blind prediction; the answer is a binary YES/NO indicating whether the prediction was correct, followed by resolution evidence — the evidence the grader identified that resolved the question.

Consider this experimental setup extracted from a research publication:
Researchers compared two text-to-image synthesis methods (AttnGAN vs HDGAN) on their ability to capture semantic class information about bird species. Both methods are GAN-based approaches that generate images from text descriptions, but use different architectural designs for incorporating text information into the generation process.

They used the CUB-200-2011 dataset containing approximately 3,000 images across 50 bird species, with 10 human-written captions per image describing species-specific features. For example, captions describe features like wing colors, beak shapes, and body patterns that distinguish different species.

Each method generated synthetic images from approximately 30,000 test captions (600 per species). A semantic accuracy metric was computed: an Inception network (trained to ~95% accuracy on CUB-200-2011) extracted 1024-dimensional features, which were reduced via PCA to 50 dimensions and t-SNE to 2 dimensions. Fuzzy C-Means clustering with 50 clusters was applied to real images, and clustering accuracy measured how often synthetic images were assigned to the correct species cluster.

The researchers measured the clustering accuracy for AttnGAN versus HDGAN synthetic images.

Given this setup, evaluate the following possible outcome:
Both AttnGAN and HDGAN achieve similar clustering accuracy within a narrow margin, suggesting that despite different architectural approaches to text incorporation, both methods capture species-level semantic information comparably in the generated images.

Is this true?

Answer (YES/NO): NO